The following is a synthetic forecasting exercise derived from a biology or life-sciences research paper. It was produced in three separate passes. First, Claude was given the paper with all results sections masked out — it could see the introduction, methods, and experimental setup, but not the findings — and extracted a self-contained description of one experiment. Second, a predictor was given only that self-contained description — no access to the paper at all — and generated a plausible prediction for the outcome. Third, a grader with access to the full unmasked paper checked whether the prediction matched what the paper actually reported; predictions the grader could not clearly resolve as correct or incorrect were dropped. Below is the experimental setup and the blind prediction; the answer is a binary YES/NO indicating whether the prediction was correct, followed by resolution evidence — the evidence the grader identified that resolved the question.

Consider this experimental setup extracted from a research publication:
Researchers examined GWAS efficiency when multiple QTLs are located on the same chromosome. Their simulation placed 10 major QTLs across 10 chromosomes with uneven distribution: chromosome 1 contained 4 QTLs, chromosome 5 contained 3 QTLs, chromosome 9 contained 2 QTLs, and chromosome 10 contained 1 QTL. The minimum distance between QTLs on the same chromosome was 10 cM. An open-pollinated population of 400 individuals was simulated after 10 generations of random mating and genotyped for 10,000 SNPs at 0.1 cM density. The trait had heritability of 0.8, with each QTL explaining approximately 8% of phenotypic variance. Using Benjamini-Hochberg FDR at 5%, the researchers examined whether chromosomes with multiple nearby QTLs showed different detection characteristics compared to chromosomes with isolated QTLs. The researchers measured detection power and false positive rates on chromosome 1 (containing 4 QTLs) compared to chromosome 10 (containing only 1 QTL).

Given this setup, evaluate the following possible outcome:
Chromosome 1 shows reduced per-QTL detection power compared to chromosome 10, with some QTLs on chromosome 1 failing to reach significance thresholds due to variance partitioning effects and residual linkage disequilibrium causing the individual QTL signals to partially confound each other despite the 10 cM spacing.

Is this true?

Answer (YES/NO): NO